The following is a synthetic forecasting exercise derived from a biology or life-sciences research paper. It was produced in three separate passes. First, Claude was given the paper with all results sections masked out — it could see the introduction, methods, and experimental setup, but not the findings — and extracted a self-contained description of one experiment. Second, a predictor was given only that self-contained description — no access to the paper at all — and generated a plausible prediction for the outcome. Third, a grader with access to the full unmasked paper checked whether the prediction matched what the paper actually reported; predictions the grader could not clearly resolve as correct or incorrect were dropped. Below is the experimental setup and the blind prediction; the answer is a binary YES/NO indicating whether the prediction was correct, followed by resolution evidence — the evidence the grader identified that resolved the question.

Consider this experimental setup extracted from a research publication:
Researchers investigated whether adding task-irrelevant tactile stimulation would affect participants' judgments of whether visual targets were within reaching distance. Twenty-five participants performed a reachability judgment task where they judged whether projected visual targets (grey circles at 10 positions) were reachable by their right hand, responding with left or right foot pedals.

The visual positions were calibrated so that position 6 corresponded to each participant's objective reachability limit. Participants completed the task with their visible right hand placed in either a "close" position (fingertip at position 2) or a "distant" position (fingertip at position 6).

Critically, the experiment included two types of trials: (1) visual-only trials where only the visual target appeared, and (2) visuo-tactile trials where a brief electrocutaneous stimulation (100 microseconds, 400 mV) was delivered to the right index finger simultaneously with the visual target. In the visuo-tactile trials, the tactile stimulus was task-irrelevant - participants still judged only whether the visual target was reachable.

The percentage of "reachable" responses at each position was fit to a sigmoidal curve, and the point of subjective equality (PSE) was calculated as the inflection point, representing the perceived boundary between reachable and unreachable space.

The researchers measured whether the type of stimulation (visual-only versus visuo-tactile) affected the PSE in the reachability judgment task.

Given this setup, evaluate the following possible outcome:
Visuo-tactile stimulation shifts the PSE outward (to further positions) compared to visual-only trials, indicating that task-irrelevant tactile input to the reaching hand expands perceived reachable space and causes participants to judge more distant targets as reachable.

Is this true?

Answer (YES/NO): YES